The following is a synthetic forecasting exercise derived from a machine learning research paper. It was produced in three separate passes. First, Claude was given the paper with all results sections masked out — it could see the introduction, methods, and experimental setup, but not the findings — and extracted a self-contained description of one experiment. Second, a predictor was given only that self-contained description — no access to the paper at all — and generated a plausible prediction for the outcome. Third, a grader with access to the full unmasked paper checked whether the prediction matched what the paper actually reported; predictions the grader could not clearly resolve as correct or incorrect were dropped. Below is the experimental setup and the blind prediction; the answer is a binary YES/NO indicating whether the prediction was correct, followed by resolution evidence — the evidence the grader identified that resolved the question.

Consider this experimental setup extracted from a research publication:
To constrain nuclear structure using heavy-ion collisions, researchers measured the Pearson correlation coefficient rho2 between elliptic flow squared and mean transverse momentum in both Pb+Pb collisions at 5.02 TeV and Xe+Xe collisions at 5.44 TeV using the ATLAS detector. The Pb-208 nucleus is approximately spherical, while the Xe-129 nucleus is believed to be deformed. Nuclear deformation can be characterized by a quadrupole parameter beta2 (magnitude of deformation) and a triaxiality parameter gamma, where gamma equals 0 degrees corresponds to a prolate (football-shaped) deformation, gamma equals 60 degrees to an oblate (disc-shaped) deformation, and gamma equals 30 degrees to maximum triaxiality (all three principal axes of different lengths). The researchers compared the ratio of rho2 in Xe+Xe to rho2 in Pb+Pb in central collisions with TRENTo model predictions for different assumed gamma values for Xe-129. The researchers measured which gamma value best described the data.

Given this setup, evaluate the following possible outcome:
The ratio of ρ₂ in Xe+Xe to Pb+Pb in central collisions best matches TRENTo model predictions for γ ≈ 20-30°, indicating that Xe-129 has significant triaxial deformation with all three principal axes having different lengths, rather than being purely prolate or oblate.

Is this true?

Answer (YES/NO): YES